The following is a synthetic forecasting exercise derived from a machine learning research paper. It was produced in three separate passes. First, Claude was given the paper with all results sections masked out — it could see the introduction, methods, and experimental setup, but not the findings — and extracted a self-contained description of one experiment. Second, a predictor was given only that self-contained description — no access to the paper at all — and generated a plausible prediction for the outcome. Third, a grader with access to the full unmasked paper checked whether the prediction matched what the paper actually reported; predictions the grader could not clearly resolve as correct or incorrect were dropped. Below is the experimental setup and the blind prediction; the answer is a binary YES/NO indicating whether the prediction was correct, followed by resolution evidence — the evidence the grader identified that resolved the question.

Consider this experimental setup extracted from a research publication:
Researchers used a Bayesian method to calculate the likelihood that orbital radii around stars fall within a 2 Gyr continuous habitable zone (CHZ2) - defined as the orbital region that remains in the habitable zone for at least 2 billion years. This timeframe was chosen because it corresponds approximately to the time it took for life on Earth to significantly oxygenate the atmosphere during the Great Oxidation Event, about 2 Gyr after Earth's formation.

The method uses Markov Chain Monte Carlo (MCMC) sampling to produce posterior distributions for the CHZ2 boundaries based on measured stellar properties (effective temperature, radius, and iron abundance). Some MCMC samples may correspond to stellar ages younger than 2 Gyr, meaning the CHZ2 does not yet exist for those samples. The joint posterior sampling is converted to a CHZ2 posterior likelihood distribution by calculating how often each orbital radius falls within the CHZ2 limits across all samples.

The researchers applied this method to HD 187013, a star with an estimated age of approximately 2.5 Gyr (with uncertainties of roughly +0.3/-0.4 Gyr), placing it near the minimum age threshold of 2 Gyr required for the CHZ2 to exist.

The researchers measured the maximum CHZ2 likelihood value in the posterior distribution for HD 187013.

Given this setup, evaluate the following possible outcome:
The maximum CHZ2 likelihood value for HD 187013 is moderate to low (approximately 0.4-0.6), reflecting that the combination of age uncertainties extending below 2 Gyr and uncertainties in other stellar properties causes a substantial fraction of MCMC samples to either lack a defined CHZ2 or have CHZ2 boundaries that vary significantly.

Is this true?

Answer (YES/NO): NO